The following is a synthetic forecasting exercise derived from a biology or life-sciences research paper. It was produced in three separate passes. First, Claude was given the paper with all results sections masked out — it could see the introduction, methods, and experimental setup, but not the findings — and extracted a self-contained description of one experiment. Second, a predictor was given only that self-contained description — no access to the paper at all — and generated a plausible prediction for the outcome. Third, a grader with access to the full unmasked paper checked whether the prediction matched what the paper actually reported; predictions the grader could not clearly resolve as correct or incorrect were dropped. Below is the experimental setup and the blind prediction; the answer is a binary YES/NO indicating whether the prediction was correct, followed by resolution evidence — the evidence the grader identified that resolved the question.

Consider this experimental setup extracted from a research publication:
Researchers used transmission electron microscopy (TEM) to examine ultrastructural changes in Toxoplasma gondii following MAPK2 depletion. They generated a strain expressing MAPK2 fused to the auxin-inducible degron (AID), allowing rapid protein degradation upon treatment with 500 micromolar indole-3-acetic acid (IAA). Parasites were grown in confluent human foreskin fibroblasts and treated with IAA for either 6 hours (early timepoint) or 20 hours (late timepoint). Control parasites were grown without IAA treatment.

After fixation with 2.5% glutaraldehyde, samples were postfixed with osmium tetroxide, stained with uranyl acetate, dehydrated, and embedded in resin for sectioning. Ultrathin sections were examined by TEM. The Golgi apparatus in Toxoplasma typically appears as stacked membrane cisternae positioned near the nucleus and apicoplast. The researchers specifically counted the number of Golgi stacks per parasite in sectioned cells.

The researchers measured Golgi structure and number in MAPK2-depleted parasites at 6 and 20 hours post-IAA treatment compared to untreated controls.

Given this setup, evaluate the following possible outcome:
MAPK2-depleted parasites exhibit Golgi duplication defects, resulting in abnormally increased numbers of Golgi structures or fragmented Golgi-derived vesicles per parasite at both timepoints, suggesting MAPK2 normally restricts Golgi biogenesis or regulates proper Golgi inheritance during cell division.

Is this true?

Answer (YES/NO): NO